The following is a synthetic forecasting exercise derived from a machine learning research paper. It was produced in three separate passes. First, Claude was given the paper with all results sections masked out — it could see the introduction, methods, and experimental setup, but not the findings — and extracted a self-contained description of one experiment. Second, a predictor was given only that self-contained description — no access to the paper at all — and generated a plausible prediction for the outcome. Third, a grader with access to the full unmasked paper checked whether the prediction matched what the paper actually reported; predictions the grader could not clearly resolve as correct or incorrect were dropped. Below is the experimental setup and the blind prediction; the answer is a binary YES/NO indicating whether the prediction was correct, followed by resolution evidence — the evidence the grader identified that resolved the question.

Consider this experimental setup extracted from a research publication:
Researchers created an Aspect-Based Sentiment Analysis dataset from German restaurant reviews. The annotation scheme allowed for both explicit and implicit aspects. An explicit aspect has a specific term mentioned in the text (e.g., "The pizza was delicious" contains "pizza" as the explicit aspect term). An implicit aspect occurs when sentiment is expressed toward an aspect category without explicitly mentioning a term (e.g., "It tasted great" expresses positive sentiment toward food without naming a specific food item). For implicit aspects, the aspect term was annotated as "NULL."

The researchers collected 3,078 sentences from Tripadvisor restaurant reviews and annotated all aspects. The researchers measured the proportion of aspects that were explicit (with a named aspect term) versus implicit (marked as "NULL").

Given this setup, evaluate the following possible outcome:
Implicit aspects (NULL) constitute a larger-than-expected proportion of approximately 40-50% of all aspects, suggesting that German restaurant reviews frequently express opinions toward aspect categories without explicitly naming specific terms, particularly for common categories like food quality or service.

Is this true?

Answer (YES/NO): NO